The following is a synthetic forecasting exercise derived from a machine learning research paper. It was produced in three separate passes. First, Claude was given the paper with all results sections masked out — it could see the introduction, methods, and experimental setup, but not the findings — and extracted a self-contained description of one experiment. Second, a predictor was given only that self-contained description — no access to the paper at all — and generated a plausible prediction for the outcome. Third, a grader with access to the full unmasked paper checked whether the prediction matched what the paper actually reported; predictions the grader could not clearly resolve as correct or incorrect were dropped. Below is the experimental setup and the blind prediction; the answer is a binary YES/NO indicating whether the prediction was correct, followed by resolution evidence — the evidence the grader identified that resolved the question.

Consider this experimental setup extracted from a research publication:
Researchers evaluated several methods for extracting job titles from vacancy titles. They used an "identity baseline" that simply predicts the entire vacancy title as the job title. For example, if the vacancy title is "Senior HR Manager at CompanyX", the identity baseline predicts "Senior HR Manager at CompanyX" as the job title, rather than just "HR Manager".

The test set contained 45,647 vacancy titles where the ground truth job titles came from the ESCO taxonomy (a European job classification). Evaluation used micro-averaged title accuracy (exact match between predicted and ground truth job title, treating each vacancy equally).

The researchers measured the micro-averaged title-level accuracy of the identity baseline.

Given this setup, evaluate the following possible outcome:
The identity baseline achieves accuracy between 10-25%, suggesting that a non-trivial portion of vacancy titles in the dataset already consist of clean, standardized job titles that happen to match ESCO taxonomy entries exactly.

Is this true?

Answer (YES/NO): NO